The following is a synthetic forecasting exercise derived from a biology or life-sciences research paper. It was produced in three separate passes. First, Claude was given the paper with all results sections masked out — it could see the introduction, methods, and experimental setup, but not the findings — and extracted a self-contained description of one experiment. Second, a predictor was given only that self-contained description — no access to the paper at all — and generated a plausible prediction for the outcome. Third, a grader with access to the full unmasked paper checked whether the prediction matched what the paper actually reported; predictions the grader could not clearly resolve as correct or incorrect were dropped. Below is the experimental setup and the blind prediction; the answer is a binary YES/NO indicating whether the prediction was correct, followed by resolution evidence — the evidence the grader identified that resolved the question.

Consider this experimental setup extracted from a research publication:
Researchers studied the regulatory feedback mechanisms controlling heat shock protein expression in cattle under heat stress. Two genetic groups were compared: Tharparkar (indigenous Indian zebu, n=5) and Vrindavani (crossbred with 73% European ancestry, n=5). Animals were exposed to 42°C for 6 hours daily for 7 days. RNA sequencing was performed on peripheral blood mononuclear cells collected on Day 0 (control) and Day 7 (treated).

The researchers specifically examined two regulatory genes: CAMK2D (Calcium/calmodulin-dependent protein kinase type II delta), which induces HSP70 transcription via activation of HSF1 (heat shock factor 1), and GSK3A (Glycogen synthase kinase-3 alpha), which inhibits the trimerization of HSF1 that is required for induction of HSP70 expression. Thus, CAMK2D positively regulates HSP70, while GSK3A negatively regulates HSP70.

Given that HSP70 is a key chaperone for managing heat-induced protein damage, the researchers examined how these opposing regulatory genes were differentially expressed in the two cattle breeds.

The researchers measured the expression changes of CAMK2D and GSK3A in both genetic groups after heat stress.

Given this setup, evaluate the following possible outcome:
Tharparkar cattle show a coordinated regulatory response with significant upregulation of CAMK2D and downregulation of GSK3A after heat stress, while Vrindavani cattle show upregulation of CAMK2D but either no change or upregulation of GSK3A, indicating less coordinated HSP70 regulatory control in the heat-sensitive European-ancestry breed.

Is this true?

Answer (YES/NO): NO